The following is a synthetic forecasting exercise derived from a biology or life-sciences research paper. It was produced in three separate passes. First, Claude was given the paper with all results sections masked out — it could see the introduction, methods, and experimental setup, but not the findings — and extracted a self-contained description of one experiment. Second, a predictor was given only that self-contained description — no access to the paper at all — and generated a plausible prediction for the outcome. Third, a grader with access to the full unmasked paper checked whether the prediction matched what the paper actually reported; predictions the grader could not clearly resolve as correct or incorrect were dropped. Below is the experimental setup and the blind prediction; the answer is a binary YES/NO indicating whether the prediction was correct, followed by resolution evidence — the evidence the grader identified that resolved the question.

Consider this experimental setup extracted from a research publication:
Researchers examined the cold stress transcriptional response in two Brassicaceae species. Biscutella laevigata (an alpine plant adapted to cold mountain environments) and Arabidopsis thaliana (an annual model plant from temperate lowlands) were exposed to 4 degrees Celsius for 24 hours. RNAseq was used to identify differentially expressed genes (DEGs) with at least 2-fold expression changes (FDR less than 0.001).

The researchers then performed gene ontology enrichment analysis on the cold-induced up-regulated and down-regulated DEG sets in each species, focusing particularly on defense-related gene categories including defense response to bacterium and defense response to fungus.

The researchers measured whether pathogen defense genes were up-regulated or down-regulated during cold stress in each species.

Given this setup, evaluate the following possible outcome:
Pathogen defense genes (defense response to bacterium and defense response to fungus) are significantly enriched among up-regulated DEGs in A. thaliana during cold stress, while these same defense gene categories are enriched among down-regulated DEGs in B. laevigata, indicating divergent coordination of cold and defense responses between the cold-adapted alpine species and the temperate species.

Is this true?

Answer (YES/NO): NO